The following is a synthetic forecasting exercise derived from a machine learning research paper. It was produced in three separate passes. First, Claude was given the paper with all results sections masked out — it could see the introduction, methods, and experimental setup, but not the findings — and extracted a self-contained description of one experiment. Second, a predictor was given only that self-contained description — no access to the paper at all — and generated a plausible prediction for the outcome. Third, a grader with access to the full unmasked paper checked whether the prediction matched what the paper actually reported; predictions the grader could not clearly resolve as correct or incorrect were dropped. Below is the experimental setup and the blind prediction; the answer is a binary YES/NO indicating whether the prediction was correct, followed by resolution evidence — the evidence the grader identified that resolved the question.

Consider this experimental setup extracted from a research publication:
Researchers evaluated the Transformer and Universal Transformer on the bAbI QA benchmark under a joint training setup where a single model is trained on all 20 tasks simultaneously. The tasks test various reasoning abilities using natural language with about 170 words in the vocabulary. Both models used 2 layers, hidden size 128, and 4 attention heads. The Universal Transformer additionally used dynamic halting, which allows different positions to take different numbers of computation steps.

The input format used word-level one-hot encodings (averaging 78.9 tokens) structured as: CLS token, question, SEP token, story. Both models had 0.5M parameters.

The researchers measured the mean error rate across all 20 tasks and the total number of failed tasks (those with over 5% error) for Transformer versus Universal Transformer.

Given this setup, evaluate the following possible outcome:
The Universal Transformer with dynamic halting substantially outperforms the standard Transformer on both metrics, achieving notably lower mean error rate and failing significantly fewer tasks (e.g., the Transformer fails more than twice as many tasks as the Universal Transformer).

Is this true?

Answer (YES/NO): NO